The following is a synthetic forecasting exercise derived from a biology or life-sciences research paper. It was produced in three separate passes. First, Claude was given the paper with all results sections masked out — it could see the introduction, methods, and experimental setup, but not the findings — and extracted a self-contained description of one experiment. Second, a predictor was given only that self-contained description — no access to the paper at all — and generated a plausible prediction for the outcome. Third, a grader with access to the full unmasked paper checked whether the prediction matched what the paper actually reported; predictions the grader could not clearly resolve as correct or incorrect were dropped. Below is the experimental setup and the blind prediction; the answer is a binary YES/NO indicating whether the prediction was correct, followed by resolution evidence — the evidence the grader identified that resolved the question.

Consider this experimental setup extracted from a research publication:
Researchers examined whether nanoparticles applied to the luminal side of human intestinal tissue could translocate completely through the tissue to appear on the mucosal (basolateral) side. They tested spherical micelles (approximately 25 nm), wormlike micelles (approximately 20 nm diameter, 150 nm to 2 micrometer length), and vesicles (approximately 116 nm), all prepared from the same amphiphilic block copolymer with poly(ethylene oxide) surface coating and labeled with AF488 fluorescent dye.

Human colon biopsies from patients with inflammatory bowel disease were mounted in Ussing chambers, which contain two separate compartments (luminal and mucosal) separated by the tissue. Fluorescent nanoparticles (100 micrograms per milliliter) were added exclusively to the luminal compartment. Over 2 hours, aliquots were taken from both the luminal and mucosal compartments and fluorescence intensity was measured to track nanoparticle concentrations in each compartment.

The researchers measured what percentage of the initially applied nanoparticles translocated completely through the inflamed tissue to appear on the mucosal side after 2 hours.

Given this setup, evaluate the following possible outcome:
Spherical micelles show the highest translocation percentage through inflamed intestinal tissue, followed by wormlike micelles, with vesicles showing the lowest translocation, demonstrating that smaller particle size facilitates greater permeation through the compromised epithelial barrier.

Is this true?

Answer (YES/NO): NO